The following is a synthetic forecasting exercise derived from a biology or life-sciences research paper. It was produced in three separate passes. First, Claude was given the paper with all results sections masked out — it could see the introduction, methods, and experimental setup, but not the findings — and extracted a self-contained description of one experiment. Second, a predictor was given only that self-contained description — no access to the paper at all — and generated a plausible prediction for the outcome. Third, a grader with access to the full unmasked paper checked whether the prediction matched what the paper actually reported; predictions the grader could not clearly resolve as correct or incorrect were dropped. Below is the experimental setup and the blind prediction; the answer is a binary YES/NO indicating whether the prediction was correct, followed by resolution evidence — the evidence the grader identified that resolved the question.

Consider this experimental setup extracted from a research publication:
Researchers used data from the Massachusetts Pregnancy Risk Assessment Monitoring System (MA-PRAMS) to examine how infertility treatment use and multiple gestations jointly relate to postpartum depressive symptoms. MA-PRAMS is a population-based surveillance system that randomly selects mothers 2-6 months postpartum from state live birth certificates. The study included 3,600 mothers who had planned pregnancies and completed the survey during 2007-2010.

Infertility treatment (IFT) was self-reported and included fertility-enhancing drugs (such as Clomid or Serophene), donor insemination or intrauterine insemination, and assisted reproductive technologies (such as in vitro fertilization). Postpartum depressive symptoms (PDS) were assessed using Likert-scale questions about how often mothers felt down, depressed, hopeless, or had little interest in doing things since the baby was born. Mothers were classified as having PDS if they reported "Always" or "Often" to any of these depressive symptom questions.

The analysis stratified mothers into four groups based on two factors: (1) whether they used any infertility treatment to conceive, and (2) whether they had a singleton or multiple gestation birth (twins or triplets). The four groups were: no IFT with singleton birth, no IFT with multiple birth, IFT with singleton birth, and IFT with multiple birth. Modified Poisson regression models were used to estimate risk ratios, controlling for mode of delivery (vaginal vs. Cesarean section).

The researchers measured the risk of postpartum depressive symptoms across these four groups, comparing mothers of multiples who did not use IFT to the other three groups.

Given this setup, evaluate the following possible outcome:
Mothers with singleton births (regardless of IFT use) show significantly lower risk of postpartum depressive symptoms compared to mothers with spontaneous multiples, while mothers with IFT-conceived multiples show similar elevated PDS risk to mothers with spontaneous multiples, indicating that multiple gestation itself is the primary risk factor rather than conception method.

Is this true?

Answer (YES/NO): NO